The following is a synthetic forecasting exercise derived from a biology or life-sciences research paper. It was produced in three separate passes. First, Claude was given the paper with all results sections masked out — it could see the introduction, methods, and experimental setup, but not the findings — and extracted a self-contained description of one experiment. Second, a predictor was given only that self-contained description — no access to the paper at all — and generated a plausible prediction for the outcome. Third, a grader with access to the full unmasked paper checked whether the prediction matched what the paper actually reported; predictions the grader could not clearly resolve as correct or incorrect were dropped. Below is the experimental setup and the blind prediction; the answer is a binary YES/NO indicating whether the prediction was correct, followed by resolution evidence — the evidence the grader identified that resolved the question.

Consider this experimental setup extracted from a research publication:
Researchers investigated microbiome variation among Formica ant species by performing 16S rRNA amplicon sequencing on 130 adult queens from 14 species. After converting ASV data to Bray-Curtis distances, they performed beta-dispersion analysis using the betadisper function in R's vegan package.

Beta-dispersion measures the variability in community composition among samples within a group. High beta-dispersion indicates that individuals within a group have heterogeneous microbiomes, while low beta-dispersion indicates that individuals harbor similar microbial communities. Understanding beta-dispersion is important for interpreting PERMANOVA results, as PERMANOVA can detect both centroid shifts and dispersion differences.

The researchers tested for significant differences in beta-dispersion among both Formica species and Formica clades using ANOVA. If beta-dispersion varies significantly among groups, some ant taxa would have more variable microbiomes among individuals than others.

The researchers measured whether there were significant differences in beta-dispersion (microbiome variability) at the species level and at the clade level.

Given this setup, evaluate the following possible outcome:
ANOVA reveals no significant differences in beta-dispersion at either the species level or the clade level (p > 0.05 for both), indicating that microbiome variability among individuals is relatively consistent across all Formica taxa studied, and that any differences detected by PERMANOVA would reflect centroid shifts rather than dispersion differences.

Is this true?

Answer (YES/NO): NO